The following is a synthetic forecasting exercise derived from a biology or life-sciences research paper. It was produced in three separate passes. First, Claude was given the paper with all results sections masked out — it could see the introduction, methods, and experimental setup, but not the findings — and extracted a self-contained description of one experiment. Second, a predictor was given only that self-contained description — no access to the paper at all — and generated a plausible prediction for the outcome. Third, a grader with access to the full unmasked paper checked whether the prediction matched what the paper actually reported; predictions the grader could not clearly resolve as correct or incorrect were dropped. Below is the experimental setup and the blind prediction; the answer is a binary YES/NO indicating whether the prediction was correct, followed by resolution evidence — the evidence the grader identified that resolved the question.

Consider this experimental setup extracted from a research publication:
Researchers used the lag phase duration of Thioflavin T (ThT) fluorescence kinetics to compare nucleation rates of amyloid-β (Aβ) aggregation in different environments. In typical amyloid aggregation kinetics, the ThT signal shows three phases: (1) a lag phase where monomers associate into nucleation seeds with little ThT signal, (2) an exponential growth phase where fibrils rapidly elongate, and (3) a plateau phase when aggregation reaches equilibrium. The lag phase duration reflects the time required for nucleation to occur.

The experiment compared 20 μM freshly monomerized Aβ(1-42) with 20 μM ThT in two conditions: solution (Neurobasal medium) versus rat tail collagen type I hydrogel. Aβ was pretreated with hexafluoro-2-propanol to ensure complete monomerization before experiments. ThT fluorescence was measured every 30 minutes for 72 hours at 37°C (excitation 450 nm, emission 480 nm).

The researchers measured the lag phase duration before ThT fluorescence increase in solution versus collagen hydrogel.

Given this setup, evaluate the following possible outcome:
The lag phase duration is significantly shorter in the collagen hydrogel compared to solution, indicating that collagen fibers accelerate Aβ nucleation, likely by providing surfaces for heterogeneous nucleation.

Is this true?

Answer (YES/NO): YES